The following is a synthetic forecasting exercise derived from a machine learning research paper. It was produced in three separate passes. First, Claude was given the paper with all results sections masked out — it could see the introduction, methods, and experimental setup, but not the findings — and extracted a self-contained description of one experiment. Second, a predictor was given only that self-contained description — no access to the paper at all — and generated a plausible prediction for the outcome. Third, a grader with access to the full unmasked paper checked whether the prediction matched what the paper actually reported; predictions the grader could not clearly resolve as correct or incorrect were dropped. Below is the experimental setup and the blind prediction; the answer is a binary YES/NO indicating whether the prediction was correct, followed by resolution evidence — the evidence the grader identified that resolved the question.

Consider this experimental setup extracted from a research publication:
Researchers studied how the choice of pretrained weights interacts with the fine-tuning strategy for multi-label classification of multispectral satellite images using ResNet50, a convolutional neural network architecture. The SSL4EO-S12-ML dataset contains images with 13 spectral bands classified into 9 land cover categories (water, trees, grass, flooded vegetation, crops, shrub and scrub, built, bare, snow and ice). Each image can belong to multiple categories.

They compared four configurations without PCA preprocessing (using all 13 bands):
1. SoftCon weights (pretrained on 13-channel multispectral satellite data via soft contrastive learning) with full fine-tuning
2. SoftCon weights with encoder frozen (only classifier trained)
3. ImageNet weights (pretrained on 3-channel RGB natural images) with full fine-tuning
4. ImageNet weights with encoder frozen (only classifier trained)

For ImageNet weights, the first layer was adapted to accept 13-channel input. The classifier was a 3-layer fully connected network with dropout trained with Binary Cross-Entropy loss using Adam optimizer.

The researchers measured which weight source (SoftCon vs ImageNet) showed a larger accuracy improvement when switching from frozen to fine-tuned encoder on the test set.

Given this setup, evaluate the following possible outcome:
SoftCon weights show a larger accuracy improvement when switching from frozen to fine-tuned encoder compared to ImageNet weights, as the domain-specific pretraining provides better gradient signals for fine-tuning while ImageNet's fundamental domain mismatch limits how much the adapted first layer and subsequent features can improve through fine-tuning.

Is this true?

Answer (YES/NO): YES